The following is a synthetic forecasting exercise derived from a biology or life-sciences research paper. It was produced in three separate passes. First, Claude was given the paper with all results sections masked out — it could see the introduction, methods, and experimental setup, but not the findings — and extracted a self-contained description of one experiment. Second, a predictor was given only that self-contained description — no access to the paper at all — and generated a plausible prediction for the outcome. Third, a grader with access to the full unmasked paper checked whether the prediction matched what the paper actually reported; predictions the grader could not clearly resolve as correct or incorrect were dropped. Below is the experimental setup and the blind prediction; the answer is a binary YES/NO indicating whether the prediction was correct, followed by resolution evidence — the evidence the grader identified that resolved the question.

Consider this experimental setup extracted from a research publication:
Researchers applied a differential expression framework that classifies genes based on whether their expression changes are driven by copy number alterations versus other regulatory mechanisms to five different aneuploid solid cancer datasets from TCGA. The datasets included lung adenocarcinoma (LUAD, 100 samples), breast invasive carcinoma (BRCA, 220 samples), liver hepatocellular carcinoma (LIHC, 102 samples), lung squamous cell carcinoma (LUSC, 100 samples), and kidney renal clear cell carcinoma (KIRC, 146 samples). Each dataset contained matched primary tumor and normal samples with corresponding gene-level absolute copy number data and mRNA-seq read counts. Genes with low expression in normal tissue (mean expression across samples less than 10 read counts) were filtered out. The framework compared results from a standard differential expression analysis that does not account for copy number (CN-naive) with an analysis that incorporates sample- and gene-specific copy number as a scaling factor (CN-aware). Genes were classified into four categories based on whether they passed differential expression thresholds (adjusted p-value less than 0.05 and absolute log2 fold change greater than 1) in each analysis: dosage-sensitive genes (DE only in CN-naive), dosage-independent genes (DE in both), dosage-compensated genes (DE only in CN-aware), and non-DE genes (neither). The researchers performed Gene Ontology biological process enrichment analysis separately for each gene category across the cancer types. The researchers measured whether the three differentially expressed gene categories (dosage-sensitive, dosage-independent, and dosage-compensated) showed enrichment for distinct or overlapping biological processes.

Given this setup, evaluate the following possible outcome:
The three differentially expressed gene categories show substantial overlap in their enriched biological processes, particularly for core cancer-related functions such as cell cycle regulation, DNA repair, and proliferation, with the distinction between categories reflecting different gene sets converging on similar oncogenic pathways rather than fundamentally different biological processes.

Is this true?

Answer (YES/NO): NO